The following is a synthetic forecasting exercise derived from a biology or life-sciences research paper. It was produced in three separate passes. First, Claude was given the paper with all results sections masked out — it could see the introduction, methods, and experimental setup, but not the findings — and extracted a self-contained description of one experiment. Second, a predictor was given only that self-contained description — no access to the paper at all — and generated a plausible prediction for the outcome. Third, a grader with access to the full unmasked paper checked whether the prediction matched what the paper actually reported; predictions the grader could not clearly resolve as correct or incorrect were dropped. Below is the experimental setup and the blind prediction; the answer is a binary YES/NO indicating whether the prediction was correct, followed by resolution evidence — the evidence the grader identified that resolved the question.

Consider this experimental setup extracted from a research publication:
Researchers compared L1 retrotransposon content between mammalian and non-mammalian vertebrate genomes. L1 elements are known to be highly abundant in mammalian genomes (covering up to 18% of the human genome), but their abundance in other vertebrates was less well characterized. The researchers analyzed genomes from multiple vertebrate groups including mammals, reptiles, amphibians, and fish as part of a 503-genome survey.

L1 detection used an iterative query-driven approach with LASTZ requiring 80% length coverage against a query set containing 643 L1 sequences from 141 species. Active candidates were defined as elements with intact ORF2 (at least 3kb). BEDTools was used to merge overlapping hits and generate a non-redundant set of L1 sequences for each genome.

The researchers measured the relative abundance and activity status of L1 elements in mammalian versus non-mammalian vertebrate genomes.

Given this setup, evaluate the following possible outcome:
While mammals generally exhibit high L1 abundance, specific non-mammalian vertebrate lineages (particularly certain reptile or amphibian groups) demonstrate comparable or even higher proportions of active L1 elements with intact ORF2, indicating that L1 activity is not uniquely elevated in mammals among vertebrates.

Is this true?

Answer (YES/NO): YES